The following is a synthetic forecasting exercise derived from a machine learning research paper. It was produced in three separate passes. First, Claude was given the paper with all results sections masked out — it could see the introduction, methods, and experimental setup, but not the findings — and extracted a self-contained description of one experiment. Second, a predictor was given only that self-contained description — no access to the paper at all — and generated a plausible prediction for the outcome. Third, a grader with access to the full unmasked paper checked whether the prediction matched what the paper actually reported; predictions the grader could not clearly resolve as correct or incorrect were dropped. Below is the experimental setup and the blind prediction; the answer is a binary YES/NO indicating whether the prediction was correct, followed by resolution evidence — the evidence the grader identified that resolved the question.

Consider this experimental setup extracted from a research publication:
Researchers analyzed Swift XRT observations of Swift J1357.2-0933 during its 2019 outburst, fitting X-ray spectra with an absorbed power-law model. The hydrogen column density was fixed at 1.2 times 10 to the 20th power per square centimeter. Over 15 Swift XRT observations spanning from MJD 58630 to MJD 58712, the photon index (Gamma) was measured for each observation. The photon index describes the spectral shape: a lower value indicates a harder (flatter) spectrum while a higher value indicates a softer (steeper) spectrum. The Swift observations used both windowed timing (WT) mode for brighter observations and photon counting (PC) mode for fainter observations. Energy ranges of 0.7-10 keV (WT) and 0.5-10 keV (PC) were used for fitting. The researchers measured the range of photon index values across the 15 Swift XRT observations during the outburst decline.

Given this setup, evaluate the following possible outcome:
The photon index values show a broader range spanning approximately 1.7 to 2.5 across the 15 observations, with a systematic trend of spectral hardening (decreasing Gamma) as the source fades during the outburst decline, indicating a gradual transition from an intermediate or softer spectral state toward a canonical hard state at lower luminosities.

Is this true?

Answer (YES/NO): NO